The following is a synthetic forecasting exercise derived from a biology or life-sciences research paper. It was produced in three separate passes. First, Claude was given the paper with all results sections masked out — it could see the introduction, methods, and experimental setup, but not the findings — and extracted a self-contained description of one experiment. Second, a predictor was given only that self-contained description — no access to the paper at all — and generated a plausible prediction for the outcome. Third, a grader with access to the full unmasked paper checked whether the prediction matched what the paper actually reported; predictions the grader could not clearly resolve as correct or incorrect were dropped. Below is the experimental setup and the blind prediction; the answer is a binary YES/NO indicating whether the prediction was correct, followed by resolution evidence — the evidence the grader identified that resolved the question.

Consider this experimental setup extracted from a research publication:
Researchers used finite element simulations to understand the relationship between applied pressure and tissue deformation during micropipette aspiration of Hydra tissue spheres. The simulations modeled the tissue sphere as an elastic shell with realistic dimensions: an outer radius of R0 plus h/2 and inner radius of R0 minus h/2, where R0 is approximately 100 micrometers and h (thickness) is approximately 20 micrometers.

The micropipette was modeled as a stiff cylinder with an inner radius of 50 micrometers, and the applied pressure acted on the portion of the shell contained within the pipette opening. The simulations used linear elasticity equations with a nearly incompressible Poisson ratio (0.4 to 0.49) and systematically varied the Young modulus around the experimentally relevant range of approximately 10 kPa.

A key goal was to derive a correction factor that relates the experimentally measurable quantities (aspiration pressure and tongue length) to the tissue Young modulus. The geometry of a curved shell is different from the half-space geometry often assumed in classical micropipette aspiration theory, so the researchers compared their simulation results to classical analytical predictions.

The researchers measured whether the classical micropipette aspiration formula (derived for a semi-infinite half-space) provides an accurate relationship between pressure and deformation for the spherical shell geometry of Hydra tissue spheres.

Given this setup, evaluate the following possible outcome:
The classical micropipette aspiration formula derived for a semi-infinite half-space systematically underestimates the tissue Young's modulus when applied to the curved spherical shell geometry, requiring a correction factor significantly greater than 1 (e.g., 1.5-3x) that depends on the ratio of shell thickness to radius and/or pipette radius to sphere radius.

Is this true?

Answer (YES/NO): NO